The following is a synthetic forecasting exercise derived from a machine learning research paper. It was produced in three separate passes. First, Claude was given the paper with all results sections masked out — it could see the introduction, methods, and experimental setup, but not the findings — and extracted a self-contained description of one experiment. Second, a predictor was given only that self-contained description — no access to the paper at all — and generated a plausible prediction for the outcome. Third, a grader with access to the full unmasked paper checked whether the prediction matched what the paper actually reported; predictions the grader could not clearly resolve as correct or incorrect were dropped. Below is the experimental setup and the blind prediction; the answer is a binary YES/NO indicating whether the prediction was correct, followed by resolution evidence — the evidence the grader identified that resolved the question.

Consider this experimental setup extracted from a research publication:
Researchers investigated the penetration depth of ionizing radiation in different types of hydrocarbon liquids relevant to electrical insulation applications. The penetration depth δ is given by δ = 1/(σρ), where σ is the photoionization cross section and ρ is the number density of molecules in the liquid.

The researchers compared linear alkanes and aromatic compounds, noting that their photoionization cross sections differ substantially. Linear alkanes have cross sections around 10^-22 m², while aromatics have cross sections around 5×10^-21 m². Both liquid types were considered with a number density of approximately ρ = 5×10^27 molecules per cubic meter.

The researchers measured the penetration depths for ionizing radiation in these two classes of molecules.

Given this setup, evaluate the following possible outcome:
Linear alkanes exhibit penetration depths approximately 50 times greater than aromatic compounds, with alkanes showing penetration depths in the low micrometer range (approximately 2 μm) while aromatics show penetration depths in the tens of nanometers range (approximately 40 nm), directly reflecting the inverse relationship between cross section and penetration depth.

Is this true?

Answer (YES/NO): YES